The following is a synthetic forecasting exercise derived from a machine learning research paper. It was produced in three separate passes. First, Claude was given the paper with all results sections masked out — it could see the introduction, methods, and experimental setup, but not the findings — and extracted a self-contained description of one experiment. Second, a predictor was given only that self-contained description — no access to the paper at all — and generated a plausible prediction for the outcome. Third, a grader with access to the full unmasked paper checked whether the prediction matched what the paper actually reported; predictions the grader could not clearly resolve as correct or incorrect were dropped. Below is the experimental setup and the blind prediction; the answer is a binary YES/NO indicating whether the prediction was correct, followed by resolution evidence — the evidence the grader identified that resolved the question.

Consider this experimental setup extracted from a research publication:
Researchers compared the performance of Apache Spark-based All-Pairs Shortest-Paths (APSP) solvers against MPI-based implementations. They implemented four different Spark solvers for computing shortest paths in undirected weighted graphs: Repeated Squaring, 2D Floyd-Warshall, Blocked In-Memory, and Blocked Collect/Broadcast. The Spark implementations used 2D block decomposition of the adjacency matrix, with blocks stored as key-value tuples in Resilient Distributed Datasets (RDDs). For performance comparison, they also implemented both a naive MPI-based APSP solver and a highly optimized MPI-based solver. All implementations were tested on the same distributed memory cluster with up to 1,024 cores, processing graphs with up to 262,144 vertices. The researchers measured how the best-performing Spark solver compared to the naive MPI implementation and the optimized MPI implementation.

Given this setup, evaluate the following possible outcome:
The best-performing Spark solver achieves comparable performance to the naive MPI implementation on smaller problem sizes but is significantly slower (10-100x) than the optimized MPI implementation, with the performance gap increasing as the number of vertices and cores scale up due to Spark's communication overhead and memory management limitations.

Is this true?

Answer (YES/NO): NO